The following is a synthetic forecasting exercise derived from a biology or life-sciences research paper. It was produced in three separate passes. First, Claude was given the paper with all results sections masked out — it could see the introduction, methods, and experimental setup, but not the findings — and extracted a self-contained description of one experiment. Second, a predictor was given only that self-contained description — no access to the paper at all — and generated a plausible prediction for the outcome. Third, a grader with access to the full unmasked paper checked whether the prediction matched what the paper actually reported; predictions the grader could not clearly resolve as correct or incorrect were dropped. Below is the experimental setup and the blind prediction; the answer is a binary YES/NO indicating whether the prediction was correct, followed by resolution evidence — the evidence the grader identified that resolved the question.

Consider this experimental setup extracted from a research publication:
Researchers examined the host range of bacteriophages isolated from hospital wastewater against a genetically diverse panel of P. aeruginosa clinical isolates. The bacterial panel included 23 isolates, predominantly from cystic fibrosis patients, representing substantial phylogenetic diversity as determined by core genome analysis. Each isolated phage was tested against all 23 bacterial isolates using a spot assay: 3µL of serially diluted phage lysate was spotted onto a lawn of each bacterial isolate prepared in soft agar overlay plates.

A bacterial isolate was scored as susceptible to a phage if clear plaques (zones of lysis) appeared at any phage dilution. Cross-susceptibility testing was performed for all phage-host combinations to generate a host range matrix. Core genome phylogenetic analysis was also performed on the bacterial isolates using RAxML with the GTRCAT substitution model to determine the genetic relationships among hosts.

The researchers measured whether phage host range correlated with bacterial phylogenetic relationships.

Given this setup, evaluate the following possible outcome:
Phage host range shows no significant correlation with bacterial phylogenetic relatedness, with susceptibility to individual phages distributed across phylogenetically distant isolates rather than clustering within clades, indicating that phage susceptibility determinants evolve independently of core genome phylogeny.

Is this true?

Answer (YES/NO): NO